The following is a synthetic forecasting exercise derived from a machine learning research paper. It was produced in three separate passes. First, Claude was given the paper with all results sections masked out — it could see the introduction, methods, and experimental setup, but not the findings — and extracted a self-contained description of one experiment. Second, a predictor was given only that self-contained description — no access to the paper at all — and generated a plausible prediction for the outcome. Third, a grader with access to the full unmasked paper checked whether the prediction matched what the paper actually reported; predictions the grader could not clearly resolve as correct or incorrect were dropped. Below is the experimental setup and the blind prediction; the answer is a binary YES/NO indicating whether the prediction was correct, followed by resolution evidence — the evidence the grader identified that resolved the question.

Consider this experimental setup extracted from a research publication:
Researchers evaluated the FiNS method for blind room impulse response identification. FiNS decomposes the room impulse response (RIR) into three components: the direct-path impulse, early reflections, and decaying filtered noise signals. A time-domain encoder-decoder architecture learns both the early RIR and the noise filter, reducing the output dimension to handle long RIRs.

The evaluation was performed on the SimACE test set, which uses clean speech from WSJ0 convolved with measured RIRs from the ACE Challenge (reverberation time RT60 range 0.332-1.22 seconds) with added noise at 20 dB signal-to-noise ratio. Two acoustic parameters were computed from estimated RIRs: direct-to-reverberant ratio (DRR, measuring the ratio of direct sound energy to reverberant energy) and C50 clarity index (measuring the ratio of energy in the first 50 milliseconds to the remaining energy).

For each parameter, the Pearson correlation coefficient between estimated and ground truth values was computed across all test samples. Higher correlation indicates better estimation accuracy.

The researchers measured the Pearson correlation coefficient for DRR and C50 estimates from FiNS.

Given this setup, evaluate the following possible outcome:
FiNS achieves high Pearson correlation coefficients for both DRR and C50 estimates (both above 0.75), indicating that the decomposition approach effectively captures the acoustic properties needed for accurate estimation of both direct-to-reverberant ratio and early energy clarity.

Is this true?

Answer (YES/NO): NO